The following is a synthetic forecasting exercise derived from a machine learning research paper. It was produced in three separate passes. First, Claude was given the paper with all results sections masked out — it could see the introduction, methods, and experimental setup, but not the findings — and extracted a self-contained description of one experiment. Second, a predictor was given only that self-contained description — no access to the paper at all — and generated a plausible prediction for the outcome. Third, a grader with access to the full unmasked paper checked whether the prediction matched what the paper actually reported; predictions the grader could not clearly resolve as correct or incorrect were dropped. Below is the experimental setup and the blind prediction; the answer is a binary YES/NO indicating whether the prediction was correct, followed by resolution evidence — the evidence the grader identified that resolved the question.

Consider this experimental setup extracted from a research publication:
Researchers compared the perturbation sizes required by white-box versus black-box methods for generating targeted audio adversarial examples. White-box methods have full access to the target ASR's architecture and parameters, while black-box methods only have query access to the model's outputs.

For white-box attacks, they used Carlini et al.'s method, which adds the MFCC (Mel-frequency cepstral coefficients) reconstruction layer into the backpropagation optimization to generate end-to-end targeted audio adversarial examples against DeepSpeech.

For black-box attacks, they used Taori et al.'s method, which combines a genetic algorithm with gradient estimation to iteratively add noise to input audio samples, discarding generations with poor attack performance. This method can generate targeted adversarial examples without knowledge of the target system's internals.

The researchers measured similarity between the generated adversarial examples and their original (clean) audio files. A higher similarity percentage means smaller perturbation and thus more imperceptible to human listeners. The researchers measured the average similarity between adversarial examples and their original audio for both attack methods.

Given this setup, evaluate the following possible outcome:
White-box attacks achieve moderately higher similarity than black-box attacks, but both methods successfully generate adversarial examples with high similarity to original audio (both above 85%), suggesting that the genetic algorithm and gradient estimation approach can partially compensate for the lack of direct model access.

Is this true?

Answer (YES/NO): YES